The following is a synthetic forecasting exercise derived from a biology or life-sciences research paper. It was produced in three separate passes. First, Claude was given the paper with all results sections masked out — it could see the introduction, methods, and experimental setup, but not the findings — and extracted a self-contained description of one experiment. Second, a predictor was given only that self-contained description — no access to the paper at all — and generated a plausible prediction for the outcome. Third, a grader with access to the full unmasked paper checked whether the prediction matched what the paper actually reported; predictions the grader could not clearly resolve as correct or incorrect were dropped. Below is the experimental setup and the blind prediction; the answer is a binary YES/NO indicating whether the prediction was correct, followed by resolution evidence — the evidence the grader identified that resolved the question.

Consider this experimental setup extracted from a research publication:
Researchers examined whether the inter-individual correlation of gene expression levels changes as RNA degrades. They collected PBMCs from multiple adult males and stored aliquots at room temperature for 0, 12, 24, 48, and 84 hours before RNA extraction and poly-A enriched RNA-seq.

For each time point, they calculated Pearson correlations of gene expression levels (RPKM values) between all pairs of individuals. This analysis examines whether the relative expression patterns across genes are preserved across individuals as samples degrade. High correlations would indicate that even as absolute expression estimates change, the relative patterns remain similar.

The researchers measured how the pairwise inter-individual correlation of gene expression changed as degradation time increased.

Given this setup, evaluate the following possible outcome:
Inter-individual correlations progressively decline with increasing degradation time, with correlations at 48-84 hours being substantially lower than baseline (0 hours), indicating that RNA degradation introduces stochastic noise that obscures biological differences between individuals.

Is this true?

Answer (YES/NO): NO